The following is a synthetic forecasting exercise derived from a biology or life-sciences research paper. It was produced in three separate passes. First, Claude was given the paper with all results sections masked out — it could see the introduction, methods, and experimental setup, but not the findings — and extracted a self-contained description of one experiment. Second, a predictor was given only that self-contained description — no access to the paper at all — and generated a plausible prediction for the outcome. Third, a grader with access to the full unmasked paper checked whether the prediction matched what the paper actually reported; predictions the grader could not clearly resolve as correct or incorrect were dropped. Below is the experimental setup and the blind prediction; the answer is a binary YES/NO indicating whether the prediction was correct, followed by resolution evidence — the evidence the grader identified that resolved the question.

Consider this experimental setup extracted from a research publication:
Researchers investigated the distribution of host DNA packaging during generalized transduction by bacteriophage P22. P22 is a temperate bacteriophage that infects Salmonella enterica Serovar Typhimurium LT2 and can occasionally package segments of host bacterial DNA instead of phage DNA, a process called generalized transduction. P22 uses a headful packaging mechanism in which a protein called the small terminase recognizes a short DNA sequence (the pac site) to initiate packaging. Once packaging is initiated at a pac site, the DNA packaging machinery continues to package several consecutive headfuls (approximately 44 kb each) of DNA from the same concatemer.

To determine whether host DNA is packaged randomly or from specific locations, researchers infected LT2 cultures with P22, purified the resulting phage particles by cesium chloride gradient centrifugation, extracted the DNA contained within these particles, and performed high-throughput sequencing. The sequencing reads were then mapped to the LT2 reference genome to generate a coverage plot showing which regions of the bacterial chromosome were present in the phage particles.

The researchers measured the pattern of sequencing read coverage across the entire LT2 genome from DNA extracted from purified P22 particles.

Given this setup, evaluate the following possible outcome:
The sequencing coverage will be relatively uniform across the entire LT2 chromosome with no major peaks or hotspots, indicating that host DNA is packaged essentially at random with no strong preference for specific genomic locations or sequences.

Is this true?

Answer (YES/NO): NO